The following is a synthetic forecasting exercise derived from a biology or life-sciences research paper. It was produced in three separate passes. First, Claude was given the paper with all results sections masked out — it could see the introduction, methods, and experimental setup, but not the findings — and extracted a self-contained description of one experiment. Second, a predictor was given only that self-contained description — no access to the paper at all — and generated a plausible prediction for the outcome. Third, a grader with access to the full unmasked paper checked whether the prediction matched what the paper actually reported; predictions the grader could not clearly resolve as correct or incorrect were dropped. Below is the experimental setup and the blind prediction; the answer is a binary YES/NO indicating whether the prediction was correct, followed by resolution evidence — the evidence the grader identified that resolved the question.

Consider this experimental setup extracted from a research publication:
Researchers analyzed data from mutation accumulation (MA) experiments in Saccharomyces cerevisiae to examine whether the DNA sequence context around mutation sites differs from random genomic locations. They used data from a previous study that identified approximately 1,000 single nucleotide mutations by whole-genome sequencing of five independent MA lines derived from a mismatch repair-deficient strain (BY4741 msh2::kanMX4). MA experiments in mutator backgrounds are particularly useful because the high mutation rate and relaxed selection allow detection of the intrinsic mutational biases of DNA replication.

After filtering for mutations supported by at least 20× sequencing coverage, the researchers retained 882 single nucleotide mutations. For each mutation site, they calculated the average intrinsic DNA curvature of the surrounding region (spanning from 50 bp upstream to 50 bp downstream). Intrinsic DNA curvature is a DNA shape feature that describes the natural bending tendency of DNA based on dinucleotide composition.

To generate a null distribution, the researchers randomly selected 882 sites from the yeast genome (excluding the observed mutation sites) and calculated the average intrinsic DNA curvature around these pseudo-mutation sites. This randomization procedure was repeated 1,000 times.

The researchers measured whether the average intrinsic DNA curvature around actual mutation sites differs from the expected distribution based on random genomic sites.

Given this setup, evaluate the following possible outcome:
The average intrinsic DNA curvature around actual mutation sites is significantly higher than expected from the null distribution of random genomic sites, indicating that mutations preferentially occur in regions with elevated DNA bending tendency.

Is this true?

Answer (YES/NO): NO